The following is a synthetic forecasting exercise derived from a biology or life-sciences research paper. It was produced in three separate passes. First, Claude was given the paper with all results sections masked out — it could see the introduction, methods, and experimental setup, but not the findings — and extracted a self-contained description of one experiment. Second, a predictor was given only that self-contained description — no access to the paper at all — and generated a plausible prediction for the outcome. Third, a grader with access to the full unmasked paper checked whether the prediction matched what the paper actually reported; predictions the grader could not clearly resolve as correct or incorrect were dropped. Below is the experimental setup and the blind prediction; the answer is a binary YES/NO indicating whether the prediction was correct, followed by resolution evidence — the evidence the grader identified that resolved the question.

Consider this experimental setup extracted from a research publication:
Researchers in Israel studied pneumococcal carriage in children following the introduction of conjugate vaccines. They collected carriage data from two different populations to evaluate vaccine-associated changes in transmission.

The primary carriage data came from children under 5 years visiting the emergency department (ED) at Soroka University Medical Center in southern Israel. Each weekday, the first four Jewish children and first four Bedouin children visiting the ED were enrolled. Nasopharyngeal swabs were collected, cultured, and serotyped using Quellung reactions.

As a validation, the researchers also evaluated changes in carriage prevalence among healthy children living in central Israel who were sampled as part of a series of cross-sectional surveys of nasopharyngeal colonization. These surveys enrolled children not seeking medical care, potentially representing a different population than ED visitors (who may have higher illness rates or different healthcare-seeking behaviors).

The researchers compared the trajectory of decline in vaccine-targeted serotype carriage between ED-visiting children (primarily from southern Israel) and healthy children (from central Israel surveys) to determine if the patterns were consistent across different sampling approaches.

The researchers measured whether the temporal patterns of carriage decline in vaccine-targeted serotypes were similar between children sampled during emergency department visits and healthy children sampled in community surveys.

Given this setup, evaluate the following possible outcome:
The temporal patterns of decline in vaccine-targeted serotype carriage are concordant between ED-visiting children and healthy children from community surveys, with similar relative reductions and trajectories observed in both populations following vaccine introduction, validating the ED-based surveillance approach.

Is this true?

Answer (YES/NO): YES